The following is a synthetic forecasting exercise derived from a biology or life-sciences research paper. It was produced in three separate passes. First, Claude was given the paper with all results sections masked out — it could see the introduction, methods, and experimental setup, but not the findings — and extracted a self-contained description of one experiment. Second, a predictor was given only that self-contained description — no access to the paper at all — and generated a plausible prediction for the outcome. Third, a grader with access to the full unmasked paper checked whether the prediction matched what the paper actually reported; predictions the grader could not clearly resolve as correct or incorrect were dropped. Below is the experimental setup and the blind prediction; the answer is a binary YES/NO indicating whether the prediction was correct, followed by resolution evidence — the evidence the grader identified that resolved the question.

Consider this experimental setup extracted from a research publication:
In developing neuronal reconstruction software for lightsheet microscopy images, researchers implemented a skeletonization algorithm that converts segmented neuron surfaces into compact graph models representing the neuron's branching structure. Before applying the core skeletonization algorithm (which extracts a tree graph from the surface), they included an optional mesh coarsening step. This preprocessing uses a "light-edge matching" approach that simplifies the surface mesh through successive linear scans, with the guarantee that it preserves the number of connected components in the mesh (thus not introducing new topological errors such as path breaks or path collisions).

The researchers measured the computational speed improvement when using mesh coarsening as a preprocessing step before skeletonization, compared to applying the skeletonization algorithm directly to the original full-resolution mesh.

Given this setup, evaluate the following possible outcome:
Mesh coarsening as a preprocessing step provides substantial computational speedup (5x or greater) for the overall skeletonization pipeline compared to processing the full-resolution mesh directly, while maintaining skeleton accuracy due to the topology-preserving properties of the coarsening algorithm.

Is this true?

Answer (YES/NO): NO